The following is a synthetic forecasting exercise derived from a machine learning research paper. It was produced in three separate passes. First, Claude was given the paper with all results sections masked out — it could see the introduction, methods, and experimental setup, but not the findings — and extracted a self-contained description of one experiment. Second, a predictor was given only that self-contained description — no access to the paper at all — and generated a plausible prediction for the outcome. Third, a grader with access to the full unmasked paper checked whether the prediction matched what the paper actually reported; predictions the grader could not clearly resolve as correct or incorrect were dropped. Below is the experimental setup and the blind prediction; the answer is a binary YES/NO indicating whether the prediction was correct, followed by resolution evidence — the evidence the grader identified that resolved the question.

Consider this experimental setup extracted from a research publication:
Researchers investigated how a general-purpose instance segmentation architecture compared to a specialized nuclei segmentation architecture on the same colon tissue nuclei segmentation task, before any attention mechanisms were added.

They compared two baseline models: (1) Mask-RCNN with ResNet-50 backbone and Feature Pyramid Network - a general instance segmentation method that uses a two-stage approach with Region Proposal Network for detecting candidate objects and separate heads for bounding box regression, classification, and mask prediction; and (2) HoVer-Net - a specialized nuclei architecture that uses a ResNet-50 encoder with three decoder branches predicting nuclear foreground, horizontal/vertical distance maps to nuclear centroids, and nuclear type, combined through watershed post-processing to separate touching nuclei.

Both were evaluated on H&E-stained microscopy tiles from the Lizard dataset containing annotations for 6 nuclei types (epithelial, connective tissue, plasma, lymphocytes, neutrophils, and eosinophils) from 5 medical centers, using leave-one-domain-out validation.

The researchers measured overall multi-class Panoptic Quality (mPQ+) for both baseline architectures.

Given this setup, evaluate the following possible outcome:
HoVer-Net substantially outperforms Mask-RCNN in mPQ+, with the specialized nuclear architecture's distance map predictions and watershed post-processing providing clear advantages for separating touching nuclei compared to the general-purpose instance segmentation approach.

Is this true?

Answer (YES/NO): NO